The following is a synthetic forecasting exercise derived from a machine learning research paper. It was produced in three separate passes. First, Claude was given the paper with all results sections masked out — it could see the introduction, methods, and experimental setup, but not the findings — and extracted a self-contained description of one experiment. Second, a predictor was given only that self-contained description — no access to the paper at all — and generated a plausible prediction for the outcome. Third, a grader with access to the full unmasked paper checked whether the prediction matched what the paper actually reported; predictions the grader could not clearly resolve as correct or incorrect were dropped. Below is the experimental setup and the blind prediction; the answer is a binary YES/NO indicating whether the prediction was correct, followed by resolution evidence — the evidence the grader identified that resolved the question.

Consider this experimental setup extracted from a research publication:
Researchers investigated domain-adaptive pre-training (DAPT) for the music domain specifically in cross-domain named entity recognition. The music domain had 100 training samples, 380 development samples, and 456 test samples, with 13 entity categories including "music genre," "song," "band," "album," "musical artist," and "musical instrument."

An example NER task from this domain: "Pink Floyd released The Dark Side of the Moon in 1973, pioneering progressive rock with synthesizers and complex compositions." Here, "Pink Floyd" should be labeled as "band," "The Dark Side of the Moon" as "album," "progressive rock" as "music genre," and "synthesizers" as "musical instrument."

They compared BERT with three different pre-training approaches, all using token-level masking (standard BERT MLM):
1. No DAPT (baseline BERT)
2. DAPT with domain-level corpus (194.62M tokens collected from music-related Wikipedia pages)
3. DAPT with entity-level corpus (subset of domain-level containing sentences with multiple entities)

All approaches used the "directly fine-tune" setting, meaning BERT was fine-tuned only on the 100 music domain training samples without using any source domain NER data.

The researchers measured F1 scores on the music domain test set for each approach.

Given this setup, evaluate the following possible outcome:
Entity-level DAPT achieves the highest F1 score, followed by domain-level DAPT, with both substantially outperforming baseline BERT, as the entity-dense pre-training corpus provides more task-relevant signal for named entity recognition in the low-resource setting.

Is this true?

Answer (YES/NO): YES